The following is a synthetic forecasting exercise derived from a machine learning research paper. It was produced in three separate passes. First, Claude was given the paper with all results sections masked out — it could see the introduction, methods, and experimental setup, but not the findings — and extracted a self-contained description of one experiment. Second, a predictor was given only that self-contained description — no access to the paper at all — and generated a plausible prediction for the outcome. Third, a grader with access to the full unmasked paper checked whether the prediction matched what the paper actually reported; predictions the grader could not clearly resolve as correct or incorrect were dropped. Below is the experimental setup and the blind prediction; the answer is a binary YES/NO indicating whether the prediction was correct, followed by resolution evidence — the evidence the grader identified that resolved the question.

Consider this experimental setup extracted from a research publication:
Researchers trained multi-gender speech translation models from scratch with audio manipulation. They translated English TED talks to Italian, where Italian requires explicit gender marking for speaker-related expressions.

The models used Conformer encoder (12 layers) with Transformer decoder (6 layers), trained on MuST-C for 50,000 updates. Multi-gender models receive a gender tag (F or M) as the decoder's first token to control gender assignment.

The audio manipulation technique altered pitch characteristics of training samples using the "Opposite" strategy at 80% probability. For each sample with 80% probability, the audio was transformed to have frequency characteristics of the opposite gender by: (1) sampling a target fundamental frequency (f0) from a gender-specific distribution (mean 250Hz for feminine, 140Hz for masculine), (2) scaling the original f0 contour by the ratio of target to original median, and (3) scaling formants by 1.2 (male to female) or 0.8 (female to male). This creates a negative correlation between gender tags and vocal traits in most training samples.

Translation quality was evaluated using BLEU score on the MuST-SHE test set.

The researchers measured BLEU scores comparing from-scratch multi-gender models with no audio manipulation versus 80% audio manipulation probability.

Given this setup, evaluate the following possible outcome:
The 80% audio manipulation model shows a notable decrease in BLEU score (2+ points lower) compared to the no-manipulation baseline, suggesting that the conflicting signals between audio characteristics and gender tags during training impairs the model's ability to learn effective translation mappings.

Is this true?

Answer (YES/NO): NO